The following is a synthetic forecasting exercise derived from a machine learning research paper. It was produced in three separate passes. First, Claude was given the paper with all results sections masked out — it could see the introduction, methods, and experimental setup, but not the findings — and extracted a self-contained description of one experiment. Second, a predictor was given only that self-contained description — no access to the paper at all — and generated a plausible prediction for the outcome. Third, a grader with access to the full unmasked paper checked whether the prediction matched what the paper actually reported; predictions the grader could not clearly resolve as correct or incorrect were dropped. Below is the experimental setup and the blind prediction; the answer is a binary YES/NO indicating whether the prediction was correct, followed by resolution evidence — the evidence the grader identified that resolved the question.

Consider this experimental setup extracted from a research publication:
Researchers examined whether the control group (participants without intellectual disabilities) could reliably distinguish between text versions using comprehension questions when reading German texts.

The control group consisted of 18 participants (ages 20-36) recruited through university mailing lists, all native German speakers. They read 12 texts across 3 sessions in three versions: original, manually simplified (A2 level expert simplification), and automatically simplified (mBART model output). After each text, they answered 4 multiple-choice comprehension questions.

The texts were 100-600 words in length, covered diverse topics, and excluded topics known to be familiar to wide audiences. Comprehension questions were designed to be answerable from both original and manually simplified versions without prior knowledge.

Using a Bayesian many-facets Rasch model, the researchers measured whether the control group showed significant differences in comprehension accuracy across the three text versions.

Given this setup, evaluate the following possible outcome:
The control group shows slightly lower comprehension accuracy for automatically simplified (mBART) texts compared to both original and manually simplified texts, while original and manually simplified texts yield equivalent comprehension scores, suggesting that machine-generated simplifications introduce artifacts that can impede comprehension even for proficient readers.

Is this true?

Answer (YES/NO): NO